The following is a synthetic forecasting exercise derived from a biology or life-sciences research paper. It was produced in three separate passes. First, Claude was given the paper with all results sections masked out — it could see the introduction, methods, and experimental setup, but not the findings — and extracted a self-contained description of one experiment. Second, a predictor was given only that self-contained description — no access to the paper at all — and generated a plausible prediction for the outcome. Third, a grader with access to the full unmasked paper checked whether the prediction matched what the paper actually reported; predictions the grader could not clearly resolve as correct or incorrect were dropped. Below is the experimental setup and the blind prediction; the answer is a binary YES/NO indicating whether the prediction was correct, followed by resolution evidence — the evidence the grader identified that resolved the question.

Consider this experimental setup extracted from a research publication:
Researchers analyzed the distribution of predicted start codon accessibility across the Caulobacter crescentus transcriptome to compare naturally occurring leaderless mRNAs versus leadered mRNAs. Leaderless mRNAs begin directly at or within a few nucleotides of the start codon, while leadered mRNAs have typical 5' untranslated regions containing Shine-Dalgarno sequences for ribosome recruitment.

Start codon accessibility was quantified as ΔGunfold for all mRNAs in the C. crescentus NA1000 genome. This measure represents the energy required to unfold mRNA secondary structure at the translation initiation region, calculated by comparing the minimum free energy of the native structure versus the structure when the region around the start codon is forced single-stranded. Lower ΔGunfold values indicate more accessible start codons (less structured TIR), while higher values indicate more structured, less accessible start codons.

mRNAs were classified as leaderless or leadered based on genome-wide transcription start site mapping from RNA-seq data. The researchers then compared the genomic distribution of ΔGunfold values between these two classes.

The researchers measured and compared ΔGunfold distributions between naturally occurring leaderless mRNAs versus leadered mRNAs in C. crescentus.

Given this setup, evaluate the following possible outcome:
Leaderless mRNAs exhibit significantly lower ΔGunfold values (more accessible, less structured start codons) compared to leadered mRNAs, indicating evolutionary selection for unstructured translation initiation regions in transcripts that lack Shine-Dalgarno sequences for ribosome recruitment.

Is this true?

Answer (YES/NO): YES